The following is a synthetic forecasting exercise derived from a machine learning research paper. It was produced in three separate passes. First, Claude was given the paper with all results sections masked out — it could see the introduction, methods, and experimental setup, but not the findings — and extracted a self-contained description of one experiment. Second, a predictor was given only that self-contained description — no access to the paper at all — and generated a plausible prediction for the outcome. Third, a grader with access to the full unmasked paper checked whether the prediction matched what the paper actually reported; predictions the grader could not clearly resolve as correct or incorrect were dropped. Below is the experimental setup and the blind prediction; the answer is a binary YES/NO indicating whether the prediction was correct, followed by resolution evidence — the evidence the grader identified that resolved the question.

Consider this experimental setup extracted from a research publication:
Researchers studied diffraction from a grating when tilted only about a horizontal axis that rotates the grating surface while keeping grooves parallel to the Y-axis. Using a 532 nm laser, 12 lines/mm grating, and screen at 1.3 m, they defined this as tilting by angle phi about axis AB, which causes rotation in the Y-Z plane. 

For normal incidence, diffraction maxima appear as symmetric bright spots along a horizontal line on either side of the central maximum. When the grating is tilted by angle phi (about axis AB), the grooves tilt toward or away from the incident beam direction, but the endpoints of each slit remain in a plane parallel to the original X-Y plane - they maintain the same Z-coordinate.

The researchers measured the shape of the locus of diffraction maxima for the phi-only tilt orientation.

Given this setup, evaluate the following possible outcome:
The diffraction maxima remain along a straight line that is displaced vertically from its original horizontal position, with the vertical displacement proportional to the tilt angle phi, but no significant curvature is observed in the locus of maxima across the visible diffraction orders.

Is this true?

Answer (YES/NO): NO